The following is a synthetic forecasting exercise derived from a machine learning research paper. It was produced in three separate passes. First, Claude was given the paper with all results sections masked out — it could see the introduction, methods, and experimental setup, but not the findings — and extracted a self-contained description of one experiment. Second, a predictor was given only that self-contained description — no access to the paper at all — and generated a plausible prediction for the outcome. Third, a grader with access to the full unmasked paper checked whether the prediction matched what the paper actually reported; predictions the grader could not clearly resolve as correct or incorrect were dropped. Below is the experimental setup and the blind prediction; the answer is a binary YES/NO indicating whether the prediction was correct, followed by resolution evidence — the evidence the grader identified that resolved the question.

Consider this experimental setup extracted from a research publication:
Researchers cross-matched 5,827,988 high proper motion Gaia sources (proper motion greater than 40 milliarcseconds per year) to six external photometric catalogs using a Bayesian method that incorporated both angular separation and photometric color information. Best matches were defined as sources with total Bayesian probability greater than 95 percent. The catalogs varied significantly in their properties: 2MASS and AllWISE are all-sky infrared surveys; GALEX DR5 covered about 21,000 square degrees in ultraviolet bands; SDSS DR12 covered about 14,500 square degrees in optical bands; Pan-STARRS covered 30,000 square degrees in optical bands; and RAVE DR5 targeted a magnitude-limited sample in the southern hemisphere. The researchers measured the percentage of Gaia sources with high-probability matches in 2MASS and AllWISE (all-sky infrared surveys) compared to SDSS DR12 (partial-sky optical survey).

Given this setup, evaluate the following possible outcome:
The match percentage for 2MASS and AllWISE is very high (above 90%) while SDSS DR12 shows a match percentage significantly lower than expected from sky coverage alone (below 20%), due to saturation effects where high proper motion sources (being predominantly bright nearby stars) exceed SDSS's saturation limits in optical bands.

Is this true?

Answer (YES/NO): NO